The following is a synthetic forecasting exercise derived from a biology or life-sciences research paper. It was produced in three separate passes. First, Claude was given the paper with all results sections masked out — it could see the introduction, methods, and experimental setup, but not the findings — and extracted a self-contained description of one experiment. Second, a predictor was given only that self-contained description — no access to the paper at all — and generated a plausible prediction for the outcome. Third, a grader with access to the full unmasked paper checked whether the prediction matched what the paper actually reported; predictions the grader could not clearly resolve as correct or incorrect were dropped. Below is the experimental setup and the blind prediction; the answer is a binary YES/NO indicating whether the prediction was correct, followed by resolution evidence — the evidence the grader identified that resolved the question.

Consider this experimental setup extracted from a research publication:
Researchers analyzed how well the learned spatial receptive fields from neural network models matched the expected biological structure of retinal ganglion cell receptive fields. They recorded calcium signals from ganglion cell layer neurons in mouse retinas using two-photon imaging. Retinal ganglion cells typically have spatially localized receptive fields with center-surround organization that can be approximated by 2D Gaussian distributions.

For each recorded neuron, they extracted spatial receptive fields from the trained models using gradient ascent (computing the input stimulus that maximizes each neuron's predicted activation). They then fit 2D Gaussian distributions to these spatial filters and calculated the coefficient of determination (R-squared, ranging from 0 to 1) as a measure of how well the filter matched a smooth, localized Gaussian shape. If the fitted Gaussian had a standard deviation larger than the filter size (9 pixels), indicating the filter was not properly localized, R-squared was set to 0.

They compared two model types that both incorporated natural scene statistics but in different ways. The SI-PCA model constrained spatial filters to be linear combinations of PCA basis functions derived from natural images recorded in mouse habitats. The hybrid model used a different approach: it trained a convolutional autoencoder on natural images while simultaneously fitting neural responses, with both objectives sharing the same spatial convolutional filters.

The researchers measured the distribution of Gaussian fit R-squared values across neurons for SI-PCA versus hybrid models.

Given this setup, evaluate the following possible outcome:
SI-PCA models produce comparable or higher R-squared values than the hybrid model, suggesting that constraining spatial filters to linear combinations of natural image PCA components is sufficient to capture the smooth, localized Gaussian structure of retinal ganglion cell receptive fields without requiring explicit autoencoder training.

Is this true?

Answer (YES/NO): NO